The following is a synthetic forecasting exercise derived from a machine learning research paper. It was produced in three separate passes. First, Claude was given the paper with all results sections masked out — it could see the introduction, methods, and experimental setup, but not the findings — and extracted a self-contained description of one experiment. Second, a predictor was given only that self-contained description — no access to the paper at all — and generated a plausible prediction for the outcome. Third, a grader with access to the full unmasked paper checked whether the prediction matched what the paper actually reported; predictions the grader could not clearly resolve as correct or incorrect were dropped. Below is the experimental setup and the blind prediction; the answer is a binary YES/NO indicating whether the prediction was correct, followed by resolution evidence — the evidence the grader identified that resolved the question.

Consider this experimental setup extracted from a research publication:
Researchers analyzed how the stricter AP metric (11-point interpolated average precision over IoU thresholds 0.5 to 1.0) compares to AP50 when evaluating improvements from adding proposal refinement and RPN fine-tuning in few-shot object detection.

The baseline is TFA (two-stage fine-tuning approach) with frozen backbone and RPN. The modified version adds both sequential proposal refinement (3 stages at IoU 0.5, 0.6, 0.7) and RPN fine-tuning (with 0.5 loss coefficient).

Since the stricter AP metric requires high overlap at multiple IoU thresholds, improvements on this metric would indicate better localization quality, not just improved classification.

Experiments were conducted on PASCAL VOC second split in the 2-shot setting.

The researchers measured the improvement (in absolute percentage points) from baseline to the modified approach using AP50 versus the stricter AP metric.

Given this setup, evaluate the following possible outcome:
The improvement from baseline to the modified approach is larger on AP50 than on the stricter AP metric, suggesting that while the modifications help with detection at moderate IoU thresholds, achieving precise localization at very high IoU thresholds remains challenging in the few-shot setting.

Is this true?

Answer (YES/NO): NO